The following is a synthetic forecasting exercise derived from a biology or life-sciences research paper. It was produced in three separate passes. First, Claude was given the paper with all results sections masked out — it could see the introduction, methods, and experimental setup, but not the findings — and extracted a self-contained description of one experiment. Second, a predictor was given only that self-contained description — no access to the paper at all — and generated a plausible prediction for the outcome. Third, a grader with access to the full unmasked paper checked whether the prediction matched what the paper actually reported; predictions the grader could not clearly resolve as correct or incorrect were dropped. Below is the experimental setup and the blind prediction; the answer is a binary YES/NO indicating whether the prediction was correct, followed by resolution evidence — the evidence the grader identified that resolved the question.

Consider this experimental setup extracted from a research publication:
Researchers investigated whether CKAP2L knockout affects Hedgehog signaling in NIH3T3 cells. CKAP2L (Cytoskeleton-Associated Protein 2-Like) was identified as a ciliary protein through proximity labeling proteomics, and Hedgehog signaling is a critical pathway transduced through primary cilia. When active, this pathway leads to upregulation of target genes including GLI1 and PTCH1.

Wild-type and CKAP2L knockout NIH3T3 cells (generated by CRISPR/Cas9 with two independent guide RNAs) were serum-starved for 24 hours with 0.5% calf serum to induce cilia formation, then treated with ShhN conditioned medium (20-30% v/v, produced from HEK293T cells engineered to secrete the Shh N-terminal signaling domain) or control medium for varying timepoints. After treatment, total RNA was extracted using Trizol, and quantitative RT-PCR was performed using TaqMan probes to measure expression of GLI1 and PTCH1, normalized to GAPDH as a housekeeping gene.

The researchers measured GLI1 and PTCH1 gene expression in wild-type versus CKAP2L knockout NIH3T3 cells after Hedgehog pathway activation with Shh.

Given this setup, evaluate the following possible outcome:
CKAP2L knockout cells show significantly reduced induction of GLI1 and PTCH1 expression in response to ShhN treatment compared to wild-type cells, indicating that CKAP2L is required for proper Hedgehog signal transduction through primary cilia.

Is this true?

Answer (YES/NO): YES